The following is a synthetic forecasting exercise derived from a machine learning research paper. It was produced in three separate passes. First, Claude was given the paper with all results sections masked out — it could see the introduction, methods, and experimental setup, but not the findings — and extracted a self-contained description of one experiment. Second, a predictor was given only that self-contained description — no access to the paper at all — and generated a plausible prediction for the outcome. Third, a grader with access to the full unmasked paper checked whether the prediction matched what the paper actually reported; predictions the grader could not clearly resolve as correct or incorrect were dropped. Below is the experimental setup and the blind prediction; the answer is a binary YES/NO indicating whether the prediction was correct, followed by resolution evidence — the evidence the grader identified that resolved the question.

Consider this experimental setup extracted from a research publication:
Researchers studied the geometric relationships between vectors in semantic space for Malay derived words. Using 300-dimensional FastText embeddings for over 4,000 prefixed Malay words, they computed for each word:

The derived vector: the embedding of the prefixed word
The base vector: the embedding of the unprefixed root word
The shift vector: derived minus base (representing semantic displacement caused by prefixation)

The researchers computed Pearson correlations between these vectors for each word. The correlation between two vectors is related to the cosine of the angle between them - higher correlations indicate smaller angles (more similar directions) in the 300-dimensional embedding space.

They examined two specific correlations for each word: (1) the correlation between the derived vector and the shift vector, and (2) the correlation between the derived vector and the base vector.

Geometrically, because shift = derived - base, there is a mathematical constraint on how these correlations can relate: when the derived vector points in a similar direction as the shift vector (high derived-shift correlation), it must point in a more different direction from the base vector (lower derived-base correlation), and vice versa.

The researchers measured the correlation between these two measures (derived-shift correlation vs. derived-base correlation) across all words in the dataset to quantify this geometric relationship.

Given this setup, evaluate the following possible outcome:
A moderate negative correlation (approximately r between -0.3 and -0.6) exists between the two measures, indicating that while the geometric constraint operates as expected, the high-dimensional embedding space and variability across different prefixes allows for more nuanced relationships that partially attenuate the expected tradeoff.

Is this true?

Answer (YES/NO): NO